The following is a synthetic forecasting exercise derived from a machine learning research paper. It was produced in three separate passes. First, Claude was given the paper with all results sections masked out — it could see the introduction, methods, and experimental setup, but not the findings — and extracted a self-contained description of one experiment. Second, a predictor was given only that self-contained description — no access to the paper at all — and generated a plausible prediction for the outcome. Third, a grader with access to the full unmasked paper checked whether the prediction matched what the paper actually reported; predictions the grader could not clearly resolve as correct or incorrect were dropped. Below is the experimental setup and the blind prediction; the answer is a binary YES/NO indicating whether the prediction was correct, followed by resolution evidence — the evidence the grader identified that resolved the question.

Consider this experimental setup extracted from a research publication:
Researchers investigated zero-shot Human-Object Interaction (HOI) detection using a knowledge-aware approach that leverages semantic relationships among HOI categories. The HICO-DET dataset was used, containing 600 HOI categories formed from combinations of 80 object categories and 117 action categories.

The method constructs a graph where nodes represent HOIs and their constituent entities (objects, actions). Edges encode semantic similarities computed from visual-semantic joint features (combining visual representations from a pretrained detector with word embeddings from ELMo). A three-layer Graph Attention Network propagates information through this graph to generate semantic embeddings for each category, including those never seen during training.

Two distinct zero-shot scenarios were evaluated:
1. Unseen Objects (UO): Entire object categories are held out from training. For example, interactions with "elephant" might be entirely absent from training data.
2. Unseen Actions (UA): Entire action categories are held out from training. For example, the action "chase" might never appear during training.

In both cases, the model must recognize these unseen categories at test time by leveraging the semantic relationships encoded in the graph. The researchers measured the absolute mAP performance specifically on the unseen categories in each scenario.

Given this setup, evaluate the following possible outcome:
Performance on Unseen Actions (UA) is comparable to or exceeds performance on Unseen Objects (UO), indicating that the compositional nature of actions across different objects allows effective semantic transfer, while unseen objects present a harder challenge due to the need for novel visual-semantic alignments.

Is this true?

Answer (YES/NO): NO